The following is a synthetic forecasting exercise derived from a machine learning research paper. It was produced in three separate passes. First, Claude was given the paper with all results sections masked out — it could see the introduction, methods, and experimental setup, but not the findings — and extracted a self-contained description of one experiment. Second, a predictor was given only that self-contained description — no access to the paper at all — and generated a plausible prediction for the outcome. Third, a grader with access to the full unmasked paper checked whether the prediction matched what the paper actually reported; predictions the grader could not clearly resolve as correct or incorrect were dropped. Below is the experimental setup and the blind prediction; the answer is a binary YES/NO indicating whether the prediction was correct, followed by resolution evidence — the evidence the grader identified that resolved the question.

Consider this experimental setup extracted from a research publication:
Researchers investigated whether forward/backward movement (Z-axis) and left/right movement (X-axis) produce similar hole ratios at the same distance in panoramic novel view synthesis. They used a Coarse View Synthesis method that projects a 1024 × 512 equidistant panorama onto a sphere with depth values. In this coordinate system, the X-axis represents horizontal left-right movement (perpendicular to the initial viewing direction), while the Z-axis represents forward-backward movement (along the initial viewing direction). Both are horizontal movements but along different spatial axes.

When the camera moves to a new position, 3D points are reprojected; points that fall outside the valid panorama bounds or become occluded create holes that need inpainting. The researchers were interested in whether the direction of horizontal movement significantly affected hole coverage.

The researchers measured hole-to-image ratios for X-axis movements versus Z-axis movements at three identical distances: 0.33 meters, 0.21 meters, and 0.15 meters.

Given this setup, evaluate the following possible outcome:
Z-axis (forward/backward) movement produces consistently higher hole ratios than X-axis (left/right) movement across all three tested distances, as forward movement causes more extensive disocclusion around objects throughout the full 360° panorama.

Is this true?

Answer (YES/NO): NO